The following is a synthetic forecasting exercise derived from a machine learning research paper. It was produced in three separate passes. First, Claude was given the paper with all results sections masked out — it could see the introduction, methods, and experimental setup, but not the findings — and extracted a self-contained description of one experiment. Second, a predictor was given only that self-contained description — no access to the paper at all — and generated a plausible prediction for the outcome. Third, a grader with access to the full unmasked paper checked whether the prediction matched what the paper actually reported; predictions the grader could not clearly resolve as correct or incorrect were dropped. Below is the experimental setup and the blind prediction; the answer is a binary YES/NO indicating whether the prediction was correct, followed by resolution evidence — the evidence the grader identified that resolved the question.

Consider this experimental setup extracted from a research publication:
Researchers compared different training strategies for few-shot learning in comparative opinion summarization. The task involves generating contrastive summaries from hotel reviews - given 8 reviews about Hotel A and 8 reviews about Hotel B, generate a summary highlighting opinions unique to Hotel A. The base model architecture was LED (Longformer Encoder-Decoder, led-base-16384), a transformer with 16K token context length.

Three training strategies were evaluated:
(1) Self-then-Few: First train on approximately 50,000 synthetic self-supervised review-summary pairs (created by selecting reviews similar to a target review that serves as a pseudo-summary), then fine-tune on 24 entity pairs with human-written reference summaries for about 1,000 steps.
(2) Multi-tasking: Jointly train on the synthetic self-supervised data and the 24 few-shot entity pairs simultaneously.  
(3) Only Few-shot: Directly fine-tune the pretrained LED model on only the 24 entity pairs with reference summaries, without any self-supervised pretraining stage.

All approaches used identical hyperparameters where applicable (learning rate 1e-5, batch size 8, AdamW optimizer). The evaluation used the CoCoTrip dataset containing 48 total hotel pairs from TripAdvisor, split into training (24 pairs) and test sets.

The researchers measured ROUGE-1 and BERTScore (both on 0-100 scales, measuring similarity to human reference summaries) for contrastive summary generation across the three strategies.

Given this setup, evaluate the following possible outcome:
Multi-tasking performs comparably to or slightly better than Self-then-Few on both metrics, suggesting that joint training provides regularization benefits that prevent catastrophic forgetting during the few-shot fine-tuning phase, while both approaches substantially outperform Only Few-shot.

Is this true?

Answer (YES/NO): NO